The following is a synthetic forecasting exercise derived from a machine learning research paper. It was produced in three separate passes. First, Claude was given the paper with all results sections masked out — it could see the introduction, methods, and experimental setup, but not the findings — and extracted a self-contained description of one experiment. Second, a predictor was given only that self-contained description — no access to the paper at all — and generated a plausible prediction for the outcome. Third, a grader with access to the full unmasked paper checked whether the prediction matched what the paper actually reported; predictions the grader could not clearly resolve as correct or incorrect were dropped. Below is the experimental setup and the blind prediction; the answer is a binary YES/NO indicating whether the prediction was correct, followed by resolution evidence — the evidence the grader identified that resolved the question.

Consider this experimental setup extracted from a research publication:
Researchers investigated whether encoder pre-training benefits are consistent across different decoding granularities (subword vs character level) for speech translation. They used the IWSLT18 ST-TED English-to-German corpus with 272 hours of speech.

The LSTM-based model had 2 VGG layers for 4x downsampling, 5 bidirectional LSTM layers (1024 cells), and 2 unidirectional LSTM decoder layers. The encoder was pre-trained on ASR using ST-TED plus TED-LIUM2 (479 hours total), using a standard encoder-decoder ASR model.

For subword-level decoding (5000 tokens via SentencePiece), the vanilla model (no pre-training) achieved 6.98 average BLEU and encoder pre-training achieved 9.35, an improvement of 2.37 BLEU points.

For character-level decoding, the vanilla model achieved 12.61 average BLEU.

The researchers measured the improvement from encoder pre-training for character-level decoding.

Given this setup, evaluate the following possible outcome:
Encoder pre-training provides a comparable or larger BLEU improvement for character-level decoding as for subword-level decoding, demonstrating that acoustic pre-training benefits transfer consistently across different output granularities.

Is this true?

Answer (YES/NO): NO